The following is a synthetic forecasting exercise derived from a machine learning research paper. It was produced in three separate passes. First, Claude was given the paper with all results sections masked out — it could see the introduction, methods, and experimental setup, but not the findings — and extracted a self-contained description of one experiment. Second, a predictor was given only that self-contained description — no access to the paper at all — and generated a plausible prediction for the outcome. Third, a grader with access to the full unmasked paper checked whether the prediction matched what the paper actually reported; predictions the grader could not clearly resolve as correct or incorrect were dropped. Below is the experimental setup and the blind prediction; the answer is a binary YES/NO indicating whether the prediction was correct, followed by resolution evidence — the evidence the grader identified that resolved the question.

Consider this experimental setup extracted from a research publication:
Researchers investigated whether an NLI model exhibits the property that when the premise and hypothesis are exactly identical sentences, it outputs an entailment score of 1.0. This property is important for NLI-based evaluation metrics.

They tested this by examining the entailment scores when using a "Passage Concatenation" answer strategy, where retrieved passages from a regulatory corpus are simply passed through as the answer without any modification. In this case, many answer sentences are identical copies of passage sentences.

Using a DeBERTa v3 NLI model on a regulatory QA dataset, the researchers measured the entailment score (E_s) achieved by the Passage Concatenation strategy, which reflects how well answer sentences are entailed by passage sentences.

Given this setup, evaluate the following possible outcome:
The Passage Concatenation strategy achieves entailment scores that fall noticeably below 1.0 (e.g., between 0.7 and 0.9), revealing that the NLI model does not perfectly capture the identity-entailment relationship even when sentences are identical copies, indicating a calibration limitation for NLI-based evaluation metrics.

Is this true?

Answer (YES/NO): NO